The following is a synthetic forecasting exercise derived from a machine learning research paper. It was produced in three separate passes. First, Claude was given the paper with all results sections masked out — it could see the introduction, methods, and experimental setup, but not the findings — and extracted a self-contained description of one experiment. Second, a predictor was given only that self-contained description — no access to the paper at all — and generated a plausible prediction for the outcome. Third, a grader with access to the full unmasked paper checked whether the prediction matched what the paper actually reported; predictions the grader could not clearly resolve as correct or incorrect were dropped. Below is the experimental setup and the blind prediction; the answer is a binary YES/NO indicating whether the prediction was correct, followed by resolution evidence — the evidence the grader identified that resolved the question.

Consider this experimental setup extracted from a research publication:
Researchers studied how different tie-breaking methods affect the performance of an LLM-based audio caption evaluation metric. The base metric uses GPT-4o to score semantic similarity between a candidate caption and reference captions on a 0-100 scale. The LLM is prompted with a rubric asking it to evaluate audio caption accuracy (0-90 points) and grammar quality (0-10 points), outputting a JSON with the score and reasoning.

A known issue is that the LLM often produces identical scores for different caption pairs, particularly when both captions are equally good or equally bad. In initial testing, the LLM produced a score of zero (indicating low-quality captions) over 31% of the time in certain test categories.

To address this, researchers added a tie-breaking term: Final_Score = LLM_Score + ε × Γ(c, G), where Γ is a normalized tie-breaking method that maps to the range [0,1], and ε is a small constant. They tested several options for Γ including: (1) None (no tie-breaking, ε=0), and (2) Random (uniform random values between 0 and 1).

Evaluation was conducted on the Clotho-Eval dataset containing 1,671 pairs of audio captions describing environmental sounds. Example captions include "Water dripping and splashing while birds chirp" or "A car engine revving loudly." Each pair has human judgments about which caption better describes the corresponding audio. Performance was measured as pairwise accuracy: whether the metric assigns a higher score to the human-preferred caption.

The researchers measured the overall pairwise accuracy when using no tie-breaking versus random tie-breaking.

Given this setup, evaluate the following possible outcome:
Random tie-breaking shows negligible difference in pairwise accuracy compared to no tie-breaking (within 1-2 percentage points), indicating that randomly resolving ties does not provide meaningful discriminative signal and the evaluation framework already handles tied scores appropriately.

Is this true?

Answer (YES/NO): NO